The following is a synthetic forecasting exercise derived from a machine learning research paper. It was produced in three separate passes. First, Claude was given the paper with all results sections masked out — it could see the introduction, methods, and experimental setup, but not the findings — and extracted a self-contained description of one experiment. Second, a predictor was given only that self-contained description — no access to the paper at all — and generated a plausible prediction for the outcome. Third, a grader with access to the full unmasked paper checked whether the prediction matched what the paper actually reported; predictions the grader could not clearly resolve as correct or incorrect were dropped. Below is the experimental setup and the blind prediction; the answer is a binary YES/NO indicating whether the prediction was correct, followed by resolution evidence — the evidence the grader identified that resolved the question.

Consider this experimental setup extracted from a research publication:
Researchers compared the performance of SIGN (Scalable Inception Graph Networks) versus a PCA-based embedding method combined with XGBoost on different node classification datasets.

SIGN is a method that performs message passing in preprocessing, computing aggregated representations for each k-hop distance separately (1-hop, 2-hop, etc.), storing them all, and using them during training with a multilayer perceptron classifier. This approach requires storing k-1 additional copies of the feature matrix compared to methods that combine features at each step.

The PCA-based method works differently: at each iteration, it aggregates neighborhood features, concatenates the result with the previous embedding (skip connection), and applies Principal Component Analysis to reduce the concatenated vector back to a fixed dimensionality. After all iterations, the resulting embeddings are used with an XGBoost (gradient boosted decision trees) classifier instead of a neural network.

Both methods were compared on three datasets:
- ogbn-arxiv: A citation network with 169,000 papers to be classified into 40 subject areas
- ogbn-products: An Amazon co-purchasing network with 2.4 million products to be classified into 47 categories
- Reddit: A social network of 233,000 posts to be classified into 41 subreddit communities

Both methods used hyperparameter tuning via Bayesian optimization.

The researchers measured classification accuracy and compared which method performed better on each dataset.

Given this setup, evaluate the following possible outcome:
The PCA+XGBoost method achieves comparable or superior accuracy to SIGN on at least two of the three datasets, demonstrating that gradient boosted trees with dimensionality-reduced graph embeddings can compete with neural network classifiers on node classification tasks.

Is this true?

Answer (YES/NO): YES